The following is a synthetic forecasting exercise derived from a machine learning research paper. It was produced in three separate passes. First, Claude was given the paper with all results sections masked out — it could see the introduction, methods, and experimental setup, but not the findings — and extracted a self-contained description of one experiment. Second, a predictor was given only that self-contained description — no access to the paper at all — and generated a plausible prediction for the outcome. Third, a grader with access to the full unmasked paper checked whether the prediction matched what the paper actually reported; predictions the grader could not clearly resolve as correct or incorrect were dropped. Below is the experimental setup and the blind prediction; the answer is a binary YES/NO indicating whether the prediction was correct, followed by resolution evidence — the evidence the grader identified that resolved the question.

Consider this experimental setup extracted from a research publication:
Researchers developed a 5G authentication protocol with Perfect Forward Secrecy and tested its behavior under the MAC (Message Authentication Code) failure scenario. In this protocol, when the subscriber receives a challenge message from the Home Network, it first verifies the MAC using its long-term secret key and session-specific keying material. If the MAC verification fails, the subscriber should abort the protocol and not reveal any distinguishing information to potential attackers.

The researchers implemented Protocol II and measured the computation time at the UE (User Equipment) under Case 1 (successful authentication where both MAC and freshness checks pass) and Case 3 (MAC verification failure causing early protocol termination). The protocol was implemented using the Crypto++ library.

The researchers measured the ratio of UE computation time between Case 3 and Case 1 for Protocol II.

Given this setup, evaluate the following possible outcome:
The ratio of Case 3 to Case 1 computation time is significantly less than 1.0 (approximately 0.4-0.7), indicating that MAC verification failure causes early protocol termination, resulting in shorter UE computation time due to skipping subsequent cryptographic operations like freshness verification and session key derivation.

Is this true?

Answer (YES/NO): NO